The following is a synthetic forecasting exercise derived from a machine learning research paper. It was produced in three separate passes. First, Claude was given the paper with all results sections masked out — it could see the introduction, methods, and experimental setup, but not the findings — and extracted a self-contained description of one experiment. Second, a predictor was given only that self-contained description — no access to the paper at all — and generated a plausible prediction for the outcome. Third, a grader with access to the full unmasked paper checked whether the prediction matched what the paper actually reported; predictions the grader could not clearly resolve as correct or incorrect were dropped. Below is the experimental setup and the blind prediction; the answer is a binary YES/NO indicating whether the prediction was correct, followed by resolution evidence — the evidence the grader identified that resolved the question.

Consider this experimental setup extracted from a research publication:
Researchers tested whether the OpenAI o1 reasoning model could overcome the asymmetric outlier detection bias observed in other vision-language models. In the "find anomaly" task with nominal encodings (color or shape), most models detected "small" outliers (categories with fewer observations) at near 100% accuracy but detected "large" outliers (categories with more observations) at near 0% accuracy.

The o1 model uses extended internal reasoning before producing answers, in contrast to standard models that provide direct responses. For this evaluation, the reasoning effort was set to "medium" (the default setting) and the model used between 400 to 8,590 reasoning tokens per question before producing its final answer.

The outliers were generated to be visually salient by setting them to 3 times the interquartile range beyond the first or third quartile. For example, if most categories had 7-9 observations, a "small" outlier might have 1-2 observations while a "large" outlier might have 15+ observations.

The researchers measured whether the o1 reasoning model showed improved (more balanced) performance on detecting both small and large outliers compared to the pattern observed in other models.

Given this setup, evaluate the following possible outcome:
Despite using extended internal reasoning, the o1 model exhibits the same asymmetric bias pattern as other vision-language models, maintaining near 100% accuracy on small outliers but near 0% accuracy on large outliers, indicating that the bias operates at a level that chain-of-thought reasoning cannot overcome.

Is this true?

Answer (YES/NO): YES